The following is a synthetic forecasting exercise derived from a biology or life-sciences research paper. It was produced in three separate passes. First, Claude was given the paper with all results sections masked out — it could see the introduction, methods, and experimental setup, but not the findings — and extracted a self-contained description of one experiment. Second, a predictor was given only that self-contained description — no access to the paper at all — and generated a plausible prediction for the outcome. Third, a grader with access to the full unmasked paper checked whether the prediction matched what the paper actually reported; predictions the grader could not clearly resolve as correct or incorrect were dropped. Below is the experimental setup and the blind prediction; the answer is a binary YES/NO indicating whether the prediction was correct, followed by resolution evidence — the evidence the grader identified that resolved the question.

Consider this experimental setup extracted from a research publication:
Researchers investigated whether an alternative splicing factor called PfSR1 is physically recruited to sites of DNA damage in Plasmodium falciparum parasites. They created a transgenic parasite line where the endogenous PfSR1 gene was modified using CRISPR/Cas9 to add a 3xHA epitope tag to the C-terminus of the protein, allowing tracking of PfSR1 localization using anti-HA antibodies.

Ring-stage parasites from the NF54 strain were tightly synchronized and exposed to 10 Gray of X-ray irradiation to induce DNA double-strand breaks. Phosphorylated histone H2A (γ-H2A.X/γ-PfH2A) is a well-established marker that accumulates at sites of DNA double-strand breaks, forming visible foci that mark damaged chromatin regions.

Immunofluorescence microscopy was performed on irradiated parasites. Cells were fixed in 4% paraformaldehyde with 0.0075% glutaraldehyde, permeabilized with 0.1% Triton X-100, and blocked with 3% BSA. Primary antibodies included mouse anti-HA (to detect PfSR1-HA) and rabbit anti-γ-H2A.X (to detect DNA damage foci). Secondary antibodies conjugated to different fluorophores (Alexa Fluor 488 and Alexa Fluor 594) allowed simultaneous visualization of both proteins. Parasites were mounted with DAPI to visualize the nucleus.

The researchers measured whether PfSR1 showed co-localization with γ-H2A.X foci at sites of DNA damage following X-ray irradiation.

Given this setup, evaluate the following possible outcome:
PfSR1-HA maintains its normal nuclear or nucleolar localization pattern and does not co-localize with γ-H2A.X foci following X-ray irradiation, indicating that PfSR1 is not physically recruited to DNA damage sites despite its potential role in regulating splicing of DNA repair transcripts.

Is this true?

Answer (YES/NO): NO